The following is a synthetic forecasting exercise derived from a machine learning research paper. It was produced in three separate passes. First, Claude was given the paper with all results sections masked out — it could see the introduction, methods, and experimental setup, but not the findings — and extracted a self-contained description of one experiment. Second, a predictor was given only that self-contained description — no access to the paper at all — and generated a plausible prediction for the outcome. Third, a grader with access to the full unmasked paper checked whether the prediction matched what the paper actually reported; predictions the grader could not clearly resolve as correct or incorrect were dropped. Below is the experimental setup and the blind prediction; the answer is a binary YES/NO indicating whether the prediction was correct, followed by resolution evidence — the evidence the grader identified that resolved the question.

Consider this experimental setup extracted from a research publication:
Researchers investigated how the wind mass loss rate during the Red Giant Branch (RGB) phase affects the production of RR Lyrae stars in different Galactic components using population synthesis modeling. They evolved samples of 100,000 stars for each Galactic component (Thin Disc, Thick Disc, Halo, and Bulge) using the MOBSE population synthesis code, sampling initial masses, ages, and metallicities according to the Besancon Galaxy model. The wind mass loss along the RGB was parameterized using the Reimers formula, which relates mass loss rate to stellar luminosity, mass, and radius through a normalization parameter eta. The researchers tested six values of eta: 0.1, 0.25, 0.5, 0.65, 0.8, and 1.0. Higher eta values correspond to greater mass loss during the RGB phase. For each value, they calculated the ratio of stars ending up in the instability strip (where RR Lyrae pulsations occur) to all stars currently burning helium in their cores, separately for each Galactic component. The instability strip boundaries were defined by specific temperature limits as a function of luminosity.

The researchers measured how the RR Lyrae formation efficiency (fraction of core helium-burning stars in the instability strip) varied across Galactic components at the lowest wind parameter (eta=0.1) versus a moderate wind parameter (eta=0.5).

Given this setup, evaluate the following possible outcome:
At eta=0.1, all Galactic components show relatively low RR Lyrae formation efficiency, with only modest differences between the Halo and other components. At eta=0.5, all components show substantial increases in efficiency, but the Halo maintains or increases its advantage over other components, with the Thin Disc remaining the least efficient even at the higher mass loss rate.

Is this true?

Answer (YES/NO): NO